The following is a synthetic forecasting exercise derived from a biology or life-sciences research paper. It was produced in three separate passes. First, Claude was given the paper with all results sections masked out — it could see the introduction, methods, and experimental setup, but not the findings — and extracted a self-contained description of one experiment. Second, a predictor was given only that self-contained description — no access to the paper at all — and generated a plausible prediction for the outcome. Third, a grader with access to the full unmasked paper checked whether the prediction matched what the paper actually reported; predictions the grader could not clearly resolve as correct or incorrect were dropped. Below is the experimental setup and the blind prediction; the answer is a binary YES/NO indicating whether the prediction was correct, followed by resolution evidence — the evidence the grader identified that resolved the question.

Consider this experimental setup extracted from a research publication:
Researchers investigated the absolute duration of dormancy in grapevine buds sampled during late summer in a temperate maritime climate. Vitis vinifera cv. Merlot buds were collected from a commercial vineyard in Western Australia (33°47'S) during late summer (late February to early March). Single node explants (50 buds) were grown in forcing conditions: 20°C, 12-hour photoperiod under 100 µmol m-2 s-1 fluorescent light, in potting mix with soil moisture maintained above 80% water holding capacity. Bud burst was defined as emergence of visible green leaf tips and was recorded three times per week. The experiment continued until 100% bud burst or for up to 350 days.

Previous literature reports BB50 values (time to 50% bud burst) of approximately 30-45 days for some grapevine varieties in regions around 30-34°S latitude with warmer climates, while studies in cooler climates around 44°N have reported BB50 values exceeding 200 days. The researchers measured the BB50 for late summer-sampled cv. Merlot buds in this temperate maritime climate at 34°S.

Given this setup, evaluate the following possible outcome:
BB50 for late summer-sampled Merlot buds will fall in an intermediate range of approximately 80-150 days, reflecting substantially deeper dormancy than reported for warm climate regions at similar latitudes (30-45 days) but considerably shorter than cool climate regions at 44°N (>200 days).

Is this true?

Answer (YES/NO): NO